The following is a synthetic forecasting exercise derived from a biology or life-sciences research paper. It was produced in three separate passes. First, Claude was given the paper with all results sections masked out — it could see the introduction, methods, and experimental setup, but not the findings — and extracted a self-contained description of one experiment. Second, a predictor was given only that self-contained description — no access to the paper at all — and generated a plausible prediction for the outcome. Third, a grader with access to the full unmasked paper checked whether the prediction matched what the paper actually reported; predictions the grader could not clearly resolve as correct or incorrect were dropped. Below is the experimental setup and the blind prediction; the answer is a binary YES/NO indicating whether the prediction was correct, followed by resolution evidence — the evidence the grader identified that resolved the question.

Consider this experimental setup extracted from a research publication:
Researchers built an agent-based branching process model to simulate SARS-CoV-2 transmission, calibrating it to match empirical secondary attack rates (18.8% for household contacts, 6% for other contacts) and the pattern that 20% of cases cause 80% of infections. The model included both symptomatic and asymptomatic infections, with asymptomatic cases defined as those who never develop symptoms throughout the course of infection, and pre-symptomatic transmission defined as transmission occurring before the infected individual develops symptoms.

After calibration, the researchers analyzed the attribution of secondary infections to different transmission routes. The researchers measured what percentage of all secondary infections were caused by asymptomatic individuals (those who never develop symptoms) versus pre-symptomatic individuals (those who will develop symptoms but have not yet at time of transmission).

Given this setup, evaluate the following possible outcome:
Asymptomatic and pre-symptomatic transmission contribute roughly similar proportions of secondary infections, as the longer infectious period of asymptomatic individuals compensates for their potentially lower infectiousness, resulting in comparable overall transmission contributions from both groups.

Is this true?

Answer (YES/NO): NO